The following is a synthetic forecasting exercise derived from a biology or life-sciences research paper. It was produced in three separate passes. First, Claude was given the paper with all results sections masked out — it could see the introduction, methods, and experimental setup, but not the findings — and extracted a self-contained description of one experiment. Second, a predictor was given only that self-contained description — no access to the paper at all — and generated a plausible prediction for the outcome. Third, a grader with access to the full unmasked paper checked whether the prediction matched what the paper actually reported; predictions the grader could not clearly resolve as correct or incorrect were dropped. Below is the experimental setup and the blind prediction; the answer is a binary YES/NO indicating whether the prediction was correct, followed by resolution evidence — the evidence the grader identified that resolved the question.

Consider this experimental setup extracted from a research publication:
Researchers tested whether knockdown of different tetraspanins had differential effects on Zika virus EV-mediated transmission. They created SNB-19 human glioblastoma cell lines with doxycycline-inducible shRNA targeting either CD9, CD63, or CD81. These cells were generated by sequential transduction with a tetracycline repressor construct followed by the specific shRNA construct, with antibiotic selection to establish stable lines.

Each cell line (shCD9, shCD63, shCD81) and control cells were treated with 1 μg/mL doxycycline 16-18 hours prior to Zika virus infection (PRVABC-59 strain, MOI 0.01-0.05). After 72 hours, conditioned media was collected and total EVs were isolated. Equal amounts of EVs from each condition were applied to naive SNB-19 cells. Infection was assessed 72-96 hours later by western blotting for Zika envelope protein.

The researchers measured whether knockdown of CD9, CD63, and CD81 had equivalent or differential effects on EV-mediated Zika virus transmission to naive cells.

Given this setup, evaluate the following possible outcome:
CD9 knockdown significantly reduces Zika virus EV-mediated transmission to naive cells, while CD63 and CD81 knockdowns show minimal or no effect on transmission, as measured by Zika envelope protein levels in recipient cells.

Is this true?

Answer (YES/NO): NO